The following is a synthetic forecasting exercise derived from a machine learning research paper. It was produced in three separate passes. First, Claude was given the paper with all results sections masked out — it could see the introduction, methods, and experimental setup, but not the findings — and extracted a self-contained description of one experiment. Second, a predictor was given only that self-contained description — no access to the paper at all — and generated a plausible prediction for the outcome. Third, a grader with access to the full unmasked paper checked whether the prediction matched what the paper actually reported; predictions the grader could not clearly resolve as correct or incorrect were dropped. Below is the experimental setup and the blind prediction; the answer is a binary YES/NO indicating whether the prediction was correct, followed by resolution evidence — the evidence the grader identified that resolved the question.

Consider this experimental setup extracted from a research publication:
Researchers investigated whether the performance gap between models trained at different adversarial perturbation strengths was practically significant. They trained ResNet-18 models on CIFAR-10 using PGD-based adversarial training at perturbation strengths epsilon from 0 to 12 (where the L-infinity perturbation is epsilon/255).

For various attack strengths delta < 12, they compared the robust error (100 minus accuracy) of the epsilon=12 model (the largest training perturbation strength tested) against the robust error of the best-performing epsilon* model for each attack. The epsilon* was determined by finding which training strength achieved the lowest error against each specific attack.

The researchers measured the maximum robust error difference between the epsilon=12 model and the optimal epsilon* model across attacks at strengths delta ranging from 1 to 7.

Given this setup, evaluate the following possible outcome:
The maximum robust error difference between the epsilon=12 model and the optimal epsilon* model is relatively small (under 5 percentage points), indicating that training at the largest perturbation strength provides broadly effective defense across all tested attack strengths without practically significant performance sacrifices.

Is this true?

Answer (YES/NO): NO